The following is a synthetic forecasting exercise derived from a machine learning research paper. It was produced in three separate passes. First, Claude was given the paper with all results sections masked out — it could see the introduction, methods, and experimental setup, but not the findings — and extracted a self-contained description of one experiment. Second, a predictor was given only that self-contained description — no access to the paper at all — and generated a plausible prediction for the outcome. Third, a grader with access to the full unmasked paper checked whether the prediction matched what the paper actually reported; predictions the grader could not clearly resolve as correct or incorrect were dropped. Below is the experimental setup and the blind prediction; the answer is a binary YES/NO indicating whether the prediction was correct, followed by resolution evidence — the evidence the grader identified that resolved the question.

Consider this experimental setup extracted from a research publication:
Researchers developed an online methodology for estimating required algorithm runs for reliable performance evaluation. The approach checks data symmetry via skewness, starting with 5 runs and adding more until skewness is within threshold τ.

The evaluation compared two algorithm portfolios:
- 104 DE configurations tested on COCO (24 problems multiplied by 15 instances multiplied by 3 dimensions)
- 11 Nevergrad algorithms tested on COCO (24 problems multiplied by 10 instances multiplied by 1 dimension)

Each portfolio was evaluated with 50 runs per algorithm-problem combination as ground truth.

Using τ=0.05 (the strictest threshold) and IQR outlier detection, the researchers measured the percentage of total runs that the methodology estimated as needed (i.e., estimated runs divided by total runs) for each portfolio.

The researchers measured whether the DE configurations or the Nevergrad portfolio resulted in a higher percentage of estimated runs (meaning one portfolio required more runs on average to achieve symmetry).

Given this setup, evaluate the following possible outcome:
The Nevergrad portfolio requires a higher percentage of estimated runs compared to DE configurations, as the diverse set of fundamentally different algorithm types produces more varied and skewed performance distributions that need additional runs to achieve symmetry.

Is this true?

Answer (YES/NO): NO